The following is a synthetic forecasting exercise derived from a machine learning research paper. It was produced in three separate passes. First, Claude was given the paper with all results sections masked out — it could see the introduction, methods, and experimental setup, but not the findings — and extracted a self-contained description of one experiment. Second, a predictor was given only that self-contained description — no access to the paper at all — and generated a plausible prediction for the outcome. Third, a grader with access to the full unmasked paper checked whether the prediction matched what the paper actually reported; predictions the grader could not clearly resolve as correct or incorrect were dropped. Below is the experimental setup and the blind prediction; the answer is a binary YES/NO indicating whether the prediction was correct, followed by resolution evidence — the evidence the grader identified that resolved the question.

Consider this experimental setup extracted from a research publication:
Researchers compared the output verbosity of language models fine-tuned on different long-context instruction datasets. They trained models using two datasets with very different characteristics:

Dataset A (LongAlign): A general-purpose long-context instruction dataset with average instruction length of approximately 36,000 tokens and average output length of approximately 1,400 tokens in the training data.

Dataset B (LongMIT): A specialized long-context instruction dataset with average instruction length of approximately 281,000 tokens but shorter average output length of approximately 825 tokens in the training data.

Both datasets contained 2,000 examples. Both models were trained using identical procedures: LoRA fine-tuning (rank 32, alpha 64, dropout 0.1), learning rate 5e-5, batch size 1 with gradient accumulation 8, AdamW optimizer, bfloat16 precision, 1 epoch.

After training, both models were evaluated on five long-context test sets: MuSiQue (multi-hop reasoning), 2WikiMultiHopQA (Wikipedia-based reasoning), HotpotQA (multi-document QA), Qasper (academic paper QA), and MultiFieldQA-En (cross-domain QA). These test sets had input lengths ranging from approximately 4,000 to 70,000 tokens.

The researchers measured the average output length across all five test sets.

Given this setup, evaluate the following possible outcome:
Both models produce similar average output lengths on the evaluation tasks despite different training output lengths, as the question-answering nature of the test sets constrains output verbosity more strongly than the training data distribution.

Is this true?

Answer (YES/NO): NO